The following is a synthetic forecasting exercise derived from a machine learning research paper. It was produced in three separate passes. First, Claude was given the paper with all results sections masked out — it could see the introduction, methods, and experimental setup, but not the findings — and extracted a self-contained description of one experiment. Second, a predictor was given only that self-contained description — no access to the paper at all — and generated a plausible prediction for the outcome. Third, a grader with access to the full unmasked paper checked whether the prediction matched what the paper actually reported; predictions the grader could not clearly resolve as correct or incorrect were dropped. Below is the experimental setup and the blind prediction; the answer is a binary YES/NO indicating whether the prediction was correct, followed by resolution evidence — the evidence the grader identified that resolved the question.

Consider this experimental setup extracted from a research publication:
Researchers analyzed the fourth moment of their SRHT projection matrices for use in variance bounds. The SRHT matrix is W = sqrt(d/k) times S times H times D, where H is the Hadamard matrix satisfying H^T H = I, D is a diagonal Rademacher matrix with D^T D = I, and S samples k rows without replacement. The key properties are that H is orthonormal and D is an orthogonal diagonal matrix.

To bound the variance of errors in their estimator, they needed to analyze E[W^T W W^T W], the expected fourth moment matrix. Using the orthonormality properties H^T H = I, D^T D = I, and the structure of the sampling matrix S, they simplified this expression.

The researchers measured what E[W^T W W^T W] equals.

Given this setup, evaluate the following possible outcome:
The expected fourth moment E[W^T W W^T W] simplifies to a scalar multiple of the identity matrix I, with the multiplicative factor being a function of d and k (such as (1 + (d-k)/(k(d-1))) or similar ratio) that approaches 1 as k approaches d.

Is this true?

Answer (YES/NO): YES